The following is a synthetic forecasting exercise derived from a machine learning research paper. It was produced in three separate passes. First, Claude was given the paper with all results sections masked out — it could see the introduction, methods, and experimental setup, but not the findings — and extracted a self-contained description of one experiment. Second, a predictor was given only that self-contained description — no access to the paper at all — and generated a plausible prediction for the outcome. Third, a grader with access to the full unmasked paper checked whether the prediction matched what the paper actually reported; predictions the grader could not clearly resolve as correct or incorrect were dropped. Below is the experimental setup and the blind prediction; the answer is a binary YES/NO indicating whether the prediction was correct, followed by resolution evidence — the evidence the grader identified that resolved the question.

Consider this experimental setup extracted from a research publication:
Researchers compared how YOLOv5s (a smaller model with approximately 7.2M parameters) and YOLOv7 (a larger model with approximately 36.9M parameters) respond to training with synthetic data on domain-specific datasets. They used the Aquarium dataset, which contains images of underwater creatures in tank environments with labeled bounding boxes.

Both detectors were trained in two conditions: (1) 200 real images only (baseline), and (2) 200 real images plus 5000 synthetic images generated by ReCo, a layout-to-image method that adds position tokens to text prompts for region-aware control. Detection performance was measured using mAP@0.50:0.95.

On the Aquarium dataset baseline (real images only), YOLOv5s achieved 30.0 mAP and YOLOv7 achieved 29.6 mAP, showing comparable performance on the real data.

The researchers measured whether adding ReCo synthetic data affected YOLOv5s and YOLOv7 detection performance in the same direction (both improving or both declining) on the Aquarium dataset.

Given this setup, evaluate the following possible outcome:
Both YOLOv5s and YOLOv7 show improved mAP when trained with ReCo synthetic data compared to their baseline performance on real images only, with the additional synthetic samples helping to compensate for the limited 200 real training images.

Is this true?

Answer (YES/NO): NO